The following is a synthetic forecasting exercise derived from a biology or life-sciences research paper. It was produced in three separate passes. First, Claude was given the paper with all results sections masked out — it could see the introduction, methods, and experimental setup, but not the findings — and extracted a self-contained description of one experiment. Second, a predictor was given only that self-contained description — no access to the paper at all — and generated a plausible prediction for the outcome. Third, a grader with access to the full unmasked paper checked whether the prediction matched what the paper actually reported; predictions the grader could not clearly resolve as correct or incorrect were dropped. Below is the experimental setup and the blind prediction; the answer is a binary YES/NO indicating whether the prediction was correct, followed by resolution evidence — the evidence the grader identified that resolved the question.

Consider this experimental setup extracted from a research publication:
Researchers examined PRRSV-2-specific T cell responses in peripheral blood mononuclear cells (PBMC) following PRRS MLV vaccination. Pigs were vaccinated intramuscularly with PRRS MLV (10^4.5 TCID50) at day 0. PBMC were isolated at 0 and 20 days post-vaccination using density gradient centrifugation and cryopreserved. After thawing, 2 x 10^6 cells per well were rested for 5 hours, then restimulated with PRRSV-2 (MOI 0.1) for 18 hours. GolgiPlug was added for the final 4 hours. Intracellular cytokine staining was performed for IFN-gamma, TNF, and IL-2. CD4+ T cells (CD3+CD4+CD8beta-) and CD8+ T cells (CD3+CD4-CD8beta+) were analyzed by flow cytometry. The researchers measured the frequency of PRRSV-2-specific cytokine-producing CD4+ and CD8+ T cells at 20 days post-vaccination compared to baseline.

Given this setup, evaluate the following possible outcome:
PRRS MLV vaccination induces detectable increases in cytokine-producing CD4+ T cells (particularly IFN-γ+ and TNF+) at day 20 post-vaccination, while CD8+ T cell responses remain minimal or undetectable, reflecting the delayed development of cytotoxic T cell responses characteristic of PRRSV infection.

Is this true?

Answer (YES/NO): NO